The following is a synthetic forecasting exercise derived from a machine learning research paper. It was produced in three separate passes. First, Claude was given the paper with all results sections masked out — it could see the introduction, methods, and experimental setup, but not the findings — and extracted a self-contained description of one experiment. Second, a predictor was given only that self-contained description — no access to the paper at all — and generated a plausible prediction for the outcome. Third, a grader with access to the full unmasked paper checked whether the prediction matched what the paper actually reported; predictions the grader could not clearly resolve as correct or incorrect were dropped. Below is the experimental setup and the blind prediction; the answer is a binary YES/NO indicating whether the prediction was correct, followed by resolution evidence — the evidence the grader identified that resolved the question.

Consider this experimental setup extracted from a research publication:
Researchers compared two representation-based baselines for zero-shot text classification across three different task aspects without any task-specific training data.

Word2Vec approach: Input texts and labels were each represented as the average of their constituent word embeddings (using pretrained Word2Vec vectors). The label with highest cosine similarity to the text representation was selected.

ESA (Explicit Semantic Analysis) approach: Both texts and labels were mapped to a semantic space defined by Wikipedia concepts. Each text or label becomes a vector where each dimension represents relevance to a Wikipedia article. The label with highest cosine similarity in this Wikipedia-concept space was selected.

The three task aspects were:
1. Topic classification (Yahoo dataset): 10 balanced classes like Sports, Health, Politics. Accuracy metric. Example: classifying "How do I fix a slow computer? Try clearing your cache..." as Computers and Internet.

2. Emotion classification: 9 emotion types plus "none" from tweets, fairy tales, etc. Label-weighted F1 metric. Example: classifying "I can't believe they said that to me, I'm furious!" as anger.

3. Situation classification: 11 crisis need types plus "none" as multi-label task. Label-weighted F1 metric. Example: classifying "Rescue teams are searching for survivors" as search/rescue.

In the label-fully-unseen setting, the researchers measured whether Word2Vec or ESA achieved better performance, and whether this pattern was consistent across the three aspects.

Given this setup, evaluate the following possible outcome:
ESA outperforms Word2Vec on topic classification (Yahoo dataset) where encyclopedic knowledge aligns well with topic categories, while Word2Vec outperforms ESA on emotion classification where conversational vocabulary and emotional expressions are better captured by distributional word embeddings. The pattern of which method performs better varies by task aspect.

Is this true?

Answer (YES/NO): NO